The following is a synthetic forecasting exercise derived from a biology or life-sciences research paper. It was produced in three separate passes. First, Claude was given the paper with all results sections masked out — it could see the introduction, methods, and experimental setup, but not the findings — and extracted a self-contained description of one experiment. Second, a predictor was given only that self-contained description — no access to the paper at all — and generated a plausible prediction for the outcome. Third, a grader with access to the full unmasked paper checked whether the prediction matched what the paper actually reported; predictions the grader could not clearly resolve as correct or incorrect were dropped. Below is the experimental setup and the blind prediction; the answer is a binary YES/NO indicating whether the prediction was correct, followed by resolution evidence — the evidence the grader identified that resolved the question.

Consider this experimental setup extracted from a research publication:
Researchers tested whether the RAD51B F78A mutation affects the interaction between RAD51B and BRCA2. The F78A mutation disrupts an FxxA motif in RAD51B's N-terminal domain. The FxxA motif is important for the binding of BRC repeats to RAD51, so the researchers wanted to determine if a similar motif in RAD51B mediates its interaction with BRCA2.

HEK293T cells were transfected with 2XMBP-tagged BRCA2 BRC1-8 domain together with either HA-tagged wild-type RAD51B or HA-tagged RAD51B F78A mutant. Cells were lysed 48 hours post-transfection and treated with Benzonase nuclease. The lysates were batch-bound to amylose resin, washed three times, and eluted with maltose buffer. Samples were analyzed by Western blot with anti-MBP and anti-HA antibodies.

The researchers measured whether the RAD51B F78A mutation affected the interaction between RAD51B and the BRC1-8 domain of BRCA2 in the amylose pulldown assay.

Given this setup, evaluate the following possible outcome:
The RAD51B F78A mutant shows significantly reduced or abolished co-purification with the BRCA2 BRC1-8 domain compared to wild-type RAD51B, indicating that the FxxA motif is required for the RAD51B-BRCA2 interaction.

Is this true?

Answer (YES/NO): YES